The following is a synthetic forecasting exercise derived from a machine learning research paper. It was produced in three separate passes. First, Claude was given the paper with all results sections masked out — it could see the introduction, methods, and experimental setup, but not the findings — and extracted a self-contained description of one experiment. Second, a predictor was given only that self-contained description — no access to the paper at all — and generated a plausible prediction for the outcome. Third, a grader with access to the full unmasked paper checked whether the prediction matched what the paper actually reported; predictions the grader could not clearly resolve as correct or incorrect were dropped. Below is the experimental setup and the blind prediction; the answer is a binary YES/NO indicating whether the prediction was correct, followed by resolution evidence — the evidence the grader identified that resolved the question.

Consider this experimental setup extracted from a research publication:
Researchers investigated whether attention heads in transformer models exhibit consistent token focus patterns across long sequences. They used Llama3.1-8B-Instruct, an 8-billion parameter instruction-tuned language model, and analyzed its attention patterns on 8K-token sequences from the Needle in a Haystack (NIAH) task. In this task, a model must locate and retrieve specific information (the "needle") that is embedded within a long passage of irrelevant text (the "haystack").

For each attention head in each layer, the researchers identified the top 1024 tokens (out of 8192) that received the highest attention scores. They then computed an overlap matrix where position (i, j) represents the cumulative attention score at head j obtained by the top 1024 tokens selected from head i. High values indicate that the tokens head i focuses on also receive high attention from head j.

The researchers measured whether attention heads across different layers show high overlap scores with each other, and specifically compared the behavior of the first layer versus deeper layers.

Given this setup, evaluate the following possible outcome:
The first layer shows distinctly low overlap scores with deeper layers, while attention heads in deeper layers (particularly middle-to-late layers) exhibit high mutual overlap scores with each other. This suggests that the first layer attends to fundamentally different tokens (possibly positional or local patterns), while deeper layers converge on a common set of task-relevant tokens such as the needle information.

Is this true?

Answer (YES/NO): YES